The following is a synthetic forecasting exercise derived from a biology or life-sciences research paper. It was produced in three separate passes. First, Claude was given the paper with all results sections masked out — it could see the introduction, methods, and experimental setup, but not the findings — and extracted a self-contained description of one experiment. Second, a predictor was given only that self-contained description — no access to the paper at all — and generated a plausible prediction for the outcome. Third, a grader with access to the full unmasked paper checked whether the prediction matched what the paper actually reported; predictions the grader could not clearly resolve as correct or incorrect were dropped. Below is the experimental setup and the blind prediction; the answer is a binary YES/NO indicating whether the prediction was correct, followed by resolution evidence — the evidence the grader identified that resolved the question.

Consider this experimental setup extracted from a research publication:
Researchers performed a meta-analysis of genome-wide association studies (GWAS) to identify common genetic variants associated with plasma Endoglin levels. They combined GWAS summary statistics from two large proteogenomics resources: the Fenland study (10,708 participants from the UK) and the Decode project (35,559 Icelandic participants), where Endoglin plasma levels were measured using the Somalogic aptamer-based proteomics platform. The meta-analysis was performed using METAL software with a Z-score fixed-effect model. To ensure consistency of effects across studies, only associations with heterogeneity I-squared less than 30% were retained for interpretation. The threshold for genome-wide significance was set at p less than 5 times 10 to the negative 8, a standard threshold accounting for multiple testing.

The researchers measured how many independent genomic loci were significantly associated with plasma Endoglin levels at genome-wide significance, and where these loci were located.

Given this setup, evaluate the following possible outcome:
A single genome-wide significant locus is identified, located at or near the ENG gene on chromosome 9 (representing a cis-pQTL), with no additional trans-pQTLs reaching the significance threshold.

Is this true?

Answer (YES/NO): NO